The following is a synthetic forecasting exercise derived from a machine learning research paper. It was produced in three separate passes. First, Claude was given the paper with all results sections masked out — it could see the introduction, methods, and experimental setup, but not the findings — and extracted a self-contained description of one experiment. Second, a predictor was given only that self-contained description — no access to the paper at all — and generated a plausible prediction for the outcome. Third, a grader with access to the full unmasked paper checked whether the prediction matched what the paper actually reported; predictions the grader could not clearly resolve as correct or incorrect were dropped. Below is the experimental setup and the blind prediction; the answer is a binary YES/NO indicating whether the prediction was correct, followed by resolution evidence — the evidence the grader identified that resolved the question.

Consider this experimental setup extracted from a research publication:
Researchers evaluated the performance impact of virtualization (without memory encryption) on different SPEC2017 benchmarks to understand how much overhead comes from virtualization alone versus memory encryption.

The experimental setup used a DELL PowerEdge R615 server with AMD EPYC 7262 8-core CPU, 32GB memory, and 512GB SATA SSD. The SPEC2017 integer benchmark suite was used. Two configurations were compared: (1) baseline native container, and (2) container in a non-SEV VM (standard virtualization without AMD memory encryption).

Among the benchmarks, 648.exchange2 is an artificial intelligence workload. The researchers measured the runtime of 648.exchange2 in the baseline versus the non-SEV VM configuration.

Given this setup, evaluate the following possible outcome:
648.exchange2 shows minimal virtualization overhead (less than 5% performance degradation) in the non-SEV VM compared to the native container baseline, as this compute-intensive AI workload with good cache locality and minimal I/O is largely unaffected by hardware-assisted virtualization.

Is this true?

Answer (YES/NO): NO